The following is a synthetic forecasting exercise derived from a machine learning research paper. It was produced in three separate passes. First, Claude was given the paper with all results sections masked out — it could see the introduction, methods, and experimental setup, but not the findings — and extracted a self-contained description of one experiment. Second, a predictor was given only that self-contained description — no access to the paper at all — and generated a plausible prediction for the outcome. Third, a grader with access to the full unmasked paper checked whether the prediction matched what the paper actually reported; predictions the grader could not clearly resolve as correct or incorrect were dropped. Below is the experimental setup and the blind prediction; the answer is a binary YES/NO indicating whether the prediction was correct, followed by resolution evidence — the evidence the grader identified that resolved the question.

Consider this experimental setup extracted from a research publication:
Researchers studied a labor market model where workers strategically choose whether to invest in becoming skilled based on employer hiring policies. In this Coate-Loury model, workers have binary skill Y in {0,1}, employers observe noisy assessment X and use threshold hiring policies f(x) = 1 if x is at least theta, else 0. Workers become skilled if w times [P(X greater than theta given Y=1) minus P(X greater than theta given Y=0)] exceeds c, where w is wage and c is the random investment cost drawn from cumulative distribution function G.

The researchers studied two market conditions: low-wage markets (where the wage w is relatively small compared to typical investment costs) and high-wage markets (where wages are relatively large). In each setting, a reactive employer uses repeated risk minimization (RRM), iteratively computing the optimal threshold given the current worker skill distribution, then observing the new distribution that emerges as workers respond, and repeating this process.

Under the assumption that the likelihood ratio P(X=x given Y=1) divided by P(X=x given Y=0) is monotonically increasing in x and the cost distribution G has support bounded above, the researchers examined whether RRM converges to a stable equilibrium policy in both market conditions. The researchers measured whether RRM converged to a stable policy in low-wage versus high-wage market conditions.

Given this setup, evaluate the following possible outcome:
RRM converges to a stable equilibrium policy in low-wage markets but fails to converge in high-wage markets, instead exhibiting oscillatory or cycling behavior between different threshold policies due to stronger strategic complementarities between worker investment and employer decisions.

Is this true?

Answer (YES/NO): NO